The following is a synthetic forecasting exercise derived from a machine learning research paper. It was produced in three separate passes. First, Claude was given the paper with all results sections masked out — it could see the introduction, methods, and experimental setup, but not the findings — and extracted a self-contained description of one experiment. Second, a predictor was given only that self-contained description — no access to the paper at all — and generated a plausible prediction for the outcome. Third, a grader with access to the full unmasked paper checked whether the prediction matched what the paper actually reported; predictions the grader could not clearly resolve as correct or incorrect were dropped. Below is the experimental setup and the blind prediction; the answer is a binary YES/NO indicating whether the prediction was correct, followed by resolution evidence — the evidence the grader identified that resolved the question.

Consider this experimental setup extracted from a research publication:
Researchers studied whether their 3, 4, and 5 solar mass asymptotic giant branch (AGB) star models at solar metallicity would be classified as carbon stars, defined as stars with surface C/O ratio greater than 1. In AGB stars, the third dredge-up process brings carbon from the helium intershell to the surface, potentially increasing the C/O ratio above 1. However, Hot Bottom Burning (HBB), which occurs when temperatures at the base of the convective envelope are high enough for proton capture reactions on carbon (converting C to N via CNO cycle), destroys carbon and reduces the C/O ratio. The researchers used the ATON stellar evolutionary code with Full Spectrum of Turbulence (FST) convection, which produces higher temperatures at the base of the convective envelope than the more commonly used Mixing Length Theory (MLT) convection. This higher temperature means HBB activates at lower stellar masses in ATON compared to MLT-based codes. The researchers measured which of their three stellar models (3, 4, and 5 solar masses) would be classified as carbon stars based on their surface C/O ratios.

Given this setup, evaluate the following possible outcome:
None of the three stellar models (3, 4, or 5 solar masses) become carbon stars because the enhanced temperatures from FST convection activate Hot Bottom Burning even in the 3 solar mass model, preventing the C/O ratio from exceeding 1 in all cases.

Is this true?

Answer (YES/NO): NO